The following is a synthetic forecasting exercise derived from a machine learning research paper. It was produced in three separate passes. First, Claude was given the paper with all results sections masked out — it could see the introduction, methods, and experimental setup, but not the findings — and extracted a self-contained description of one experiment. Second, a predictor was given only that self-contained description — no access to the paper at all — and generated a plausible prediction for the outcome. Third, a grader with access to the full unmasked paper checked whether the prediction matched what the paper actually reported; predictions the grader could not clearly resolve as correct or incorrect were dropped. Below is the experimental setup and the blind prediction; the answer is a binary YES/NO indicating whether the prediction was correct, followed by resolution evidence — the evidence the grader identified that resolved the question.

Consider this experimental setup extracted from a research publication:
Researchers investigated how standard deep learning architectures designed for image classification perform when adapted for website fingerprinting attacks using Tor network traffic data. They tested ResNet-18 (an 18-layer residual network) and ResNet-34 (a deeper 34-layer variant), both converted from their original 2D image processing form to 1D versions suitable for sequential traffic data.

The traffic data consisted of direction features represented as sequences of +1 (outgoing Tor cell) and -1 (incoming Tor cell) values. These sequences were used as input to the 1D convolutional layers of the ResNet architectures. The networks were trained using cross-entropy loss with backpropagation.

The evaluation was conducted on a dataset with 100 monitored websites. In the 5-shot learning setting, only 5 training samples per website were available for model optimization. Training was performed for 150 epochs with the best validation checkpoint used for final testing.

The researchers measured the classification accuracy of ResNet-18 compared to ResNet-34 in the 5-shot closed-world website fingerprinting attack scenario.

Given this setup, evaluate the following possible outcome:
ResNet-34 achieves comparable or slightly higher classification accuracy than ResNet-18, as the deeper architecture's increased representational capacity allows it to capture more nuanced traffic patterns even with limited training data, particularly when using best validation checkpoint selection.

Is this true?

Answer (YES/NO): YES